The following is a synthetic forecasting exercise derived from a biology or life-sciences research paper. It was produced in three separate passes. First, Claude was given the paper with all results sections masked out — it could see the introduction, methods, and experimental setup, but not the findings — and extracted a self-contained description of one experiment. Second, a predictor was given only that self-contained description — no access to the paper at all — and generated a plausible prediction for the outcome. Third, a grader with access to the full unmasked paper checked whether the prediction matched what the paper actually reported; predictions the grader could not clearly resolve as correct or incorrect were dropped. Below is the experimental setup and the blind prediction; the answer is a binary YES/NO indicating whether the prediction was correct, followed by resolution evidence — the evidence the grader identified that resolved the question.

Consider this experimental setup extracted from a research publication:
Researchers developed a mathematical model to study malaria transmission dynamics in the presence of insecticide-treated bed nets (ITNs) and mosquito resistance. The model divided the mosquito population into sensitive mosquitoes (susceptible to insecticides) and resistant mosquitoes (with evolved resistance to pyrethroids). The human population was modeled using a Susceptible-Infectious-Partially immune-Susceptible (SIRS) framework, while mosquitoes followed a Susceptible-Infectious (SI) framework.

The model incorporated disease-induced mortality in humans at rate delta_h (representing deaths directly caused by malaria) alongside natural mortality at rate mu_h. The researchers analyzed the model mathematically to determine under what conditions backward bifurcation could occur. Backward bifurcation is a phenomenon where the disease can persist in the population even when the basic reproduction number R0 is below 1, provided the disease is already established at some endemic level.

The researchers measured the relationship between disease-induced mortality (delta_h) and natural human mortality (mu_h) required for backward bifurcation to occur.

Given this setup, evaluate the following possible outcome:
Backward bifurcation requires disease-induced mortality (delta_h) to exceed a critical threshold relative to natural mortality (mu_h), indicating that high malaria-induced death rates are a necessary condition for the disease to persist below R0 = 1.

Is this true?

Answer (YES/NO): YES